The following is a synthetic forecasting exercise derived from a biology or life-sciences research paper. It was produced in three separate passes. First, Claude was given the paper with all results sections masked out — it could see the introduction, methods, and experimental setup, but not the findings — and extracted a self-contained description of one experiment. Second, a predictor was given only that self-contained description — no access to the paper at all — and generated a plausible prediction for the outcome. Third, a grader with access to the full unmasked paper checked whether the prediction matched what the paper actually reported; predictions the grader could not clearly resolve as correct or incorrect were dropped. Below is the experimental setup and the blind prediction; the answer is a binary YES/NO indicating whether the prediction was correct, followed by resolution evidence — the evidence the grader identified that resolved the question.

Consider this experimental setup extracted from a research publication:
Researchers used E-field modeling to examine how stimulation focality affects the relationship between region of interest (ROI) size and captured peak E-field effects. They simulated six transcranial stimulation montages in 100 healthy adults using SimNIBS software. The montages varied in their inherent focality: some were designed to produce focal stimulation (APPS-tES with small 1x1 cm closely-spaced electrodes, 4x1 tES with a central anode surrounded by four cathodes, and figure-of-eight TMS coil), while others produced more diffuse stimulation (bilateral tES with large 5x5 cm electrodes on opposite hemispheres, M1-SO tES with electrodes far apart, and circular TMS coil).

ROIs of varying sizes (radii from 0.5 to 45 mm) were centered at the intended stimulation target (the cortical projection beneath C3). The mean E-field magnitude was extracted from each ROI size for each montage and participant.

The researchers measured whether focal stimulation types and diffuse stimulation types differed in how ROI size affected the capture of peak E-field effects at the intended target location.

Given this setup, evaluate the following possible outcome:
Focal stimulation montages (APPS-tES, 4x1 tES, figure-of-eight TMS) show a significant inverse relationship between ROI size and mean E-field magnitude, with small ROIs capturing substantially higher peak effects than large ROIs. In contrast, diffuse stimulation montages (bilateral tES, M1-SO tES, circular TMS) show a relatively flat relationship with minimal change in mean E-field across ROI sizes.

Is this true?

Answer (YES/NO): NO